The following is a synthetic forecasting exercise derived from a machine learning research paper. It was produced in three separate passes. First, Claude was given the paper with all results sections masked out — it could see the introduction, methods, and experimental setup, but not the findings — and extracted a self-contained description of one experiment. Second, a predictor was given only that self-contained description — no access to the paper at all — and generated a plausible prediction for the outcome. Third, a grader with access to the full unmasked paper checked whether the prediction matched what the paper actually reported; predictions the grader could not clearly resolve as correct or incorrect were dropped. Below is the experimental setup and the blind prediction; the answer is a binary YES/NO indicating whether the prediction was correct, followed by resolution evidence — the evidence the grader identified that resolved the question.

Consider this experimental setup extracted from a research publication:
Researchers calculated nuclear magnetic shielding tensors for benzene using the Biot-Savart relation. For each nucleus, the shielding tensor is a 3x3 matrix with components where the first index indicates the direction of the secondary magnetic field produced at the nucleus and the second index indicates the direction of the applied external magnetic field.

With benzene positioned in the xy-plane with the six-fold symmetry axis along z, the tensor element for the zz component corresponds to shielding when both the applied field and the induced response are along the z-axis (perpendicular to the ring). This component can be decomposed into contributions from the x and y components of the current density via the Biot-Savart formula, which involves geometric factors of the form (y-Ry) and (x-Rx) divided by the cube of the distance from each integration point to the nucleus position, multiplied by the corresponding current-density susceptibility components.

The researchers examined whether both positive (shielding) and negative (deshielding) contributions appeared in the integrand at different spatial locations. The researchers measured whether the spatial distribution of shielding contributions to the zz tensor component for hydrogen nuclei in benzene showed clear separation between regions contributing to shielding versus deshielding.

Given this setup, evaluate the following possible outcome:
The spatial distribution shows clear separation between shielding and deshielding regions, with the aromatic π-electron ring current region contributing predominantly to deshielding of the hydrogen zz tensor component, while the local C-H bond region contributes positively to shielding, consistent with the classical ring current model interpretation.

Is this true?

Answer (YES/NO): NO